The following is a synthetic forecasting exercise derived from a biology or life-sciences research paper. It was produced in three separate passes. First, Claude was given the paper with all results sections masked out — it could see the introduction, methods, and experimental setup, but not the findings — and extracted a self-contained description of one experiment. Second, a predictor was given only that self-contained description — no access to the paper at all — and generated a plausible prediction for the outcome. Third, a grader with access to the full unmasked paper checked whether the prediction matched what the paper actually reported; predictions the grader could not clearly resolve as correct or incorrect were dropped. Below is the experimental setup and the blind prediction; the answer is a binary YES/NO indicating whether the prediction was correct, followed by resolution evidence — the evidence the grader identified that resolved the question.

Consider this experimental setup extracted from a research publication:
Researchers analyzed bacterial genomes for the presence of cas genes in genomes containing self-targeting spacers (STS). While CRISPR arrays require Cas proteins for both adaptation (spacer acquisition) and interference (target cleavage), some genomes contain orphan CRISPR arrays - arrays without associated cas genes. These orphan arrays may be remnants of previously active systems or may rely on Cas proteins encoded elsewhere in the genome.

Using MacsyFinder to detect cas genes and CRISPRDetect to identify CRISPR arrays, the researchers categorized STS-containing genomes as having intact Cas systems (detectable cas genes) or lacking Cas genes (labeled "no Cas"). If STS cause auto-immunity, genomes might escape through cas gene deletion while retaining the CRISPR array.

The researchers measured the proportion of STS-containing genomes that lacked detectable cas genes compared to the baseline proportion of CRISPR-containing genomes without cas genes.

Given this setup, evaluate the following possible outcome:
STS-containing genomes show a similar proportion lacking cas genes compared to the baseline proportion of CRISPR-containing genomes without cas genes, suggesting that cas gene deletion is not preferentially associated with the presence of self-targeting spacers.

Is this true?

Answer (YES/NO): NO